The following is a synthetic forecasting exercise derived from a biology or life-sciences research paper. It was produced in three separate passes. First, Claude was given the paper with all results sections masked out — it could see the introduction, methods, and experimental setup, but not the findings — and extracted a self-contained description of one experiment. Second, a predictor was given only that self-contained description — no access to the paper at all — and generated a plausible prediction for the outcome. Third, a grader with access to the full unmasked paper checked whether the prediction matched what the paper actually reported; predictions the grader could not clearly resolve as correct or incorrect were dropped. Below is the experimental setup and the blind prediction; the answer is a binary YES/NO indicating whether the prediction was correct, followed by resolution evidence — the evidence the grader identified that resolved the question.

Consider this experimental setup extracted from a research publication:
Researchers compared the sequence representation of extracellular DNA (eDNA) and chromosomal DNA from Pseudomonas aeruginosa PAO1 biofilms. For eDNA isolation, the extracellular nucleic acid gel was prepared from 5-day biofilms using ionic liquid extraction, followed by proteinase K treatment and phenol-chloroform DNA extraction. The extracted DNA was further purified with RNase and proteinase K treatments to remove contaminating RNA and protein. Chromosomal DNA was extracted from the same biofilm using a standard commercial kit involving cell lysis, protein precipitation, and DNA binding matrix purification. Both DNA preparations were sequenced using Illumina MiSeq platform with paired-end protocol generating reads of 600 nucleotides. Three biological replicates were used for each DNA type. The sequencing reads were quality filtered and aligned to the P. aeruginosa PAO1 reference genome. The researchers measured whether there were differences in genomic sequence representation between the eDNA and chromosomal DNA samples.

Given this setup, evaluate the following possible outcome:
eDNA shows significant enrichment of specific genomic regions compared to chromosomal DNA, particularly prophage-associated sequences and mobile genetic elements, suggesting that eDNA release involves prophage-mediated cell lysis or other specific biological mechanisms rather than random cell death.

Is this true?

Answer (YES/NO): NO